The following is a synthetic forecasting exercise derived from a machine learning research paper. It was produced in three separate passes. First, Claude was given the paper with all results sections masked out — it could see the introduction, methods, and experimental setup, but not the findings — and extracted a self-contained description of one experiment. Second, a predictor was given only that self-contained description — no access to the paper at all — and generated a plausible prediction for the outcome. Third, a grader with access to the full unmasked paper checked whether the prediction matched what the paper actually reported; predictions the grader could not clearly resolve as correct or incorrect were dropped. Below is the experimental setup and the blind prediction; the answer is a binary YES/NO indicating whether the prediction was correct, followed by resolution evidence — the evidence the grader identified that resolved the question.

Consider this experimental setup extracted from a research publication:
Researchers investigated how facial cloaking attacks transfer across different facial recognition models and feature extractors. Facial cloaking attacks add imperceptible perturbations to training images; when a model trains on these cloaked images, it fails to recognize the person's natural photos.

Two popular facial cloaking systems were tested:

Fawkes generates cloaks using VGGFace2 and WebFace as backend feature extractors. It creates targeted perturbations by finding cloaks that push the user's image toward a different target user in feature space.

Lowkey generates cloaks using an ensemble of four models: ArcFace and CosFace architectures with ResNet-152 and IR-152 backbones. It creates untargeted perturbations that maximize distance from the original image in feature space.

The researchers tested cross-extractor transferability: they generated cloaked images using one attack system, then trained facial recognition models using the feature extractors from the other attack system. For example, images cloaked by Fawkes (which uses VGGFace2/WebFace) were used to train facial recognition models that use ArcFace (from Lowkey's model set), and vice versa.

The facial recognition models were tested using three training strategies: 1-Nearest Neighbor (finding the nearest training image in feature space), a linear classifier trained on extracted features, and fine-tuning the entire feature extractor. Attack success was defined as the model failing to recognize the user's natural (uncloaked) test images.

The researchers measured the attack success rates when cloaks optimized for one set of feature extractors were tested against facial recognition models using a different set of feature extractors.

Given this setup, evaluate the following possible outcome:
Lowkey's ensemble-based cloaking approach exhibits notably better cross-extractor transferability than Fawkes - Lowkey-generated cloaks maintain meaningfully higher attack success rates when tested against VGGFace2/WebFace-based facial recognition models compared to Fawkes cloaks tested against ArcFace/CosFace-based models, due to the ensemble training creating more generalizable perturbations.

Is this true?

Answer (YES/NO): YES